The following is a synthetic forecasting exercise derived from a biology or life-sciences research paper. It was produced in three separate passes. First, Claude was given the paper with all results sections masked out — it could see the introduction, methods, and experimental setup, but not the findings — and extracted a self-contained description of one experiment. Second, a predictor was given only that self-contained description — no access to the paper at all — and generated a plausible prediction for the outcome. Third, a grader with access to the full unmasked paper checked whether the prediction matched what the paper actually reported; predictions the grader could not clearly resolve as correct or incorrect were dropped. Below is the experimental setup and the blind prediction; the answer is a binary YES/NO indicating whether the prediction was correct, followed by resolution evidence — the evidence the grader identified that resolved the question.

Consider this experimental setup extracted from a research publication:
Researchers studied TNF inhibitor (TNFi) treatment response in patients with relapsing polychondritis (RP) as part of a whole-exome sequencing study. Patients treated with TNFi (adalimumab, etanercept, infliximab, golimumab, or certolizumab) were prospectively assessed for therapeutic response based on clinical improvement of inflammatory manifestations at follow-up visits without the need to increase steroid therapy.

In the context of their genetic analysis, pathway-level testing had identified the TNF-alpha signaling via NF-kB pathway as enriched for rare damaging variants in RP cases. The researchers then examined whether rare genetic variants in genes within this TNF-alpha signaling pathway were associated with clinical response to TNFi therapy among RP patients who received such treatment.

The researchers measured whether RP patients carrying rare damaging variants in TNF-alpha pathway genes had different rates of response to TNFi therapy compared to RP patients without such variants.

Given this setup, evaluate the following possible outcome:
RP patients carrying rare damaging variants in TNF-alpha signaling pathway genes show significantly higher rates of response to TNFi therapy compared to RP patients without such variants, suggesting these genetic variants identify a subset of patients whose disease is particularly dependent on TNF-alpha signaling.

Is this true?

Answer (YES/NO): NO